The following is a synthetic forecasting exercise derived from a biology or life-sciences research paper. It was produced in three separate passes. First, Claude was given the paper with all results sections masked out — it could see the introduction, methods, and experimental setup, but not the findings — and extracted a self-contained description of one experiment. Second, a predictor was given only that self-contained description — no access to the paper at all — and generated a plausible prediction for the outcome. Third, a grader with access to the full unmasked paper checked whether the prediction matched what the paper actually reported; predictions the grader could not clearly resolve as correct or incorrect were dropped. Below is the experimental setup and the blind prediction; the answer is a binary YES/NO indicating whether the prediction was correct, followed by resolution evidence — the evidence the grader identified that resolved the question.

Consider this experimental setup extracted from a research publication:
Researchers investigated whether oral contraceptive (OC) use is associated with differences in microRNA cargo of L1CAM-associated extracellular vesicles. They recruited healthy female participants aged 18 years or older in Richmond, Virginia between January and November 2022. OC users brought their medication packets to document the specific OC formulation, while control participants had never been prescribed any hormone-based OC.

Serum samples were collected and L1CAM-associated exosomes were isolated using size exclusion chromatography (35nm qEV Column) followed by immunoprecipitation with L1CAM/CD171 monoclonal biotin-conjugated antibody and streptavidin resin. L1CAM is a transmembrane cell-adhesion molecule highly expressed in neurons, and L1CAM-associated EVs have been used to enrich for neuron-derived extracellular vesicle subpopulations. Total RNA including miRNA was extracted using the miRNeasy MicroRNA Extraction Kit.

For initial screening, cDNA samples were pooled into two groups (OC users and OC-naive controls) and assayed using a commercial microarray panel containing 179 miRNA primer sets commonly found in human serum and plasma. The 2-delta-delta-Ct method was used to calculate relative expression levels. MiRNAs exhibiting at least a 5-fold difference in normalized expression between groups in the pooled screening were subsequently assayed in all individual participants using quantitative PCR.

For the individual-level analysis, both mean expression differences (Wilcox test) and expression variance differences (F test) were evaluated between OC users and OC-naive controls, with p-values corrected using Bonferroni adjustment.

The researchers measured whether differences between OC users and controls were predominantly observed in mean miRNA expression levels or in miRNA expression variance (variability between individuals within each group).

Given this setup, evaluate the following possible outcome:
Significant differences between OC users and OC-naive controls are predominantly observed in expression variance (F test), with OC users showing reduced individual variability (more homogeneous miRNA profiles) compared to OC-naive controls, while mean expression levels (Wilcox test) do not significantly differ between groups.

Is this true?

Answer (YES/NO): YES